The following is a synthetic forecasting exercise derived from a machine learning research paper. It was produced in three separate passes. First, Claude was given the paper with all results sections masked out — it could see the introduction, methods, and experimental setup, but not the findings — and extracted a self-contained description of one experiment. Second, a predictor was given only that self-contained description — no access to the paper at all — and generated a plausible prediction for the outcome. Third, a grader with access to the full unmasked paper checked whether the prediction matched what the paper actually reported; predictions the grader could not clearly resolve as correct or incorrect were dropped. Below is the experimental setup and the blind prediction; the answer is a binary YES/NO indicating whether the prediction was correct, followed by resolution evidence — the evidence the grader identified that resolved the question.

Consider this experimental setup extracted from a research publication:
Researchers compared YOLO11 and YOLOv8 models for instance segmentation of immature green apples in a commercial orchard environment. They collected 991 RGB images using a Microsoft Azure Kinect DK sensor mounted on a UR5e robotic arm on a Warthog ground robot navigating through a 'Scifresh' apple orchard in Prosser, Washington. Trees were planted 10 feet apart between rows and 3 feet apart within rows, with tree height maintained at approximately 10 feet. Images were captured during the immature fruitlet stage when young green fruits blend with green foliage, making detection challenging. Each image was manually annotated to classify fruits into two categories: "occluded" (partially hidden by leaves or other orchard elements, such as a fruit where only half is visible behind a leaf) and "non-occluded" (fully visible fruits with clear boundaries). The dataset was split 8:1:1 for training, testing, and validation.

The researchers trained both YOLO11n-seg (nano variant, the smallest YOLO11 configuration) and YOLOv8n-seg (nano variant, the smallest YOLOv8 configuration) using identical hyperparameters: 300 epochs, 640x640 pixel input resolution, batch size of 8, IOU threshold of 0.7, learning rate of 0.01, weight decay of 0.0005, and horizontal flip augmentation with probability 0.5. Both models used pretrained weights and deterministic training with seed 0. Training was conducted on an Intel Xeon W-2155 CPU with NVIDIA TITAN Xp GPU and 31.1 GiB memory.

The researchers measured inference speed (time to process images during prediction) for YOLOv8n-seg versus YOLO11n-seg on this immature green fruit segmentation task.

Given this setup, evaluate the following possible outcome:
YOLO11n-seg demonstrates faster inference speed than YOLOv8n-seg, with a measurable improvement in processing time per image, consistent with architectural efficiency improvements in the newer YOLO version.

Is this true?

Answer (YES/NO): NO